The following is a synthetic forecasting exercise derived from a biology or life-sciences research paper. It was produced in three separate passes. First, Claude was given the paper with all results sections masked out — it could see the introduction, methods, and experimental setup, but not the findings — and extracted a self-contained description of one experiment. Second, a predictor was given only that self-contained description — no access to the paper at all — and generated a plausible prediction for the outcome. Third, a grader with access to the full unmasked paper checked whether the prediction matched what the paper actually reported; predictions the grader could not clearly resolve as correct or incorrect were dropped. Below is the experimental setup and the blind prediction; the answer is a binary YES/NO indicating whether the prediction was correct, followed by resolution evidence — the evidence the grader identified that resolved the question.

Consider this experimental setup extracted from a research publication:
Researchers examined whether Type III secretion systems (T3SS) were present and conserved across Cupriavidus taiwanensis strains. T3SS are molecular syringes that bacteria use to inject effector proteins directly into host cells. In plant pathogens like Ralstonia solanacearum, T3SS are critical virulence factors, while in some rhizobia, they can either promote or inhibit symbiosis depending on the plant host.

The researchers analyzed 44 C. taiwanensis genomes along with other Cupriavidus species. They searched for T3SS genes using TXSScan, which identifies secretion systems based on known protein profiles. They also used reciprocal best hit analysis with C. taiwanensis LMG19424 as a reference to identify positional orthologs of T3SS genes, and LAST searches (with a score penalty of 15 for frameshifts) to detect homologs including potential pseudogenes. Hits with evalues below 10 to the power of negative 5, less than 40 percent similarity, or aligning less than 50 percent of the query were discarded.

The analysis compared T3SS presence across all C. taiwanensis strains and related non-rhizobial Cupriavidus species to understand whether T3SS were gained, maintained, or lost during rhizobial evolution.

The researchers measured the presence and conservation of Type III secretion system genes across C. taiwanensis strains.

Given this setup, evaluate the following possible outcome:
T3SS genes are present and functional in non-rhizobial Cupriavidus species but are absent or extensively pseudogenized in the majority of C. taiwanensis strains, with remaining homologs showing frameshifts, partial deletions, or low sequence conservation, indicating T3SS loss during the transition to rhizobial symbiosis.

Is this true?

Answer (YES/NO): NO